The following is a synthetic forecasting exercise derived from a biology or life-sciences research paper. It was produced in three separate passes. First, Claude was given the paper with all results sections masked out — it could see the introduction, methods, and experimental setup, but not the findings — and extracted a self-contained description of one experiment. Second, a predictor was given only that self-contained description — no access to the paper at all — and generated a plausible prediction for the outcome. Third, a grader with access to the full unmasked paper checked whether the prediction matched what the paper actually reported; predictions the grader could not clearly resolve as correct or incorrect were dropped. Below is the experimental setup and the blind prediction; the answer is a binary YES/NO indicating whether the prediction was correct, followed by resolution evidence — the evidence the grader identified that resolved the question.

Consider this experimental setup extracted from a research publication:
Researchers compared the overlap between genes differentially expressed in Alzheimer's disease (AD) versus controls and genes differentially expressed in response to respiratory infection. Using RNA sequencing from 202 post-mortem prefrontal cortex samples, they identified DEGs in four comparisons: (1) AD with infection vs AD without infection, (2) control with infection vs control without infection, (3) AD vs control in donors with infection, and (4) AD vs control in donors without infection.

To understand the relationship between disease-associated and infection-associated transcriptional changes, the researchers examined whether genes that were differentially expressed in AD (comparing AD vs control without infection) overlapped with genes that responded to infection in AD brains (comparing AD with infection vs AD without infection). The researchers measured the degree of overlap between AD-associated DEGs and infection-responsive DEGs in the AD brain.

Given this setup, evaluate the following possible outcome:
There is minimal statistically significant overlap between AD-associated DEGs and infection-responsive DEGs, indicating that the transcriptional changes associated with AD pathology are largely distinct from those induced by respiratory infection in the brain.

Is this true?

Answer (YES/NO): NO